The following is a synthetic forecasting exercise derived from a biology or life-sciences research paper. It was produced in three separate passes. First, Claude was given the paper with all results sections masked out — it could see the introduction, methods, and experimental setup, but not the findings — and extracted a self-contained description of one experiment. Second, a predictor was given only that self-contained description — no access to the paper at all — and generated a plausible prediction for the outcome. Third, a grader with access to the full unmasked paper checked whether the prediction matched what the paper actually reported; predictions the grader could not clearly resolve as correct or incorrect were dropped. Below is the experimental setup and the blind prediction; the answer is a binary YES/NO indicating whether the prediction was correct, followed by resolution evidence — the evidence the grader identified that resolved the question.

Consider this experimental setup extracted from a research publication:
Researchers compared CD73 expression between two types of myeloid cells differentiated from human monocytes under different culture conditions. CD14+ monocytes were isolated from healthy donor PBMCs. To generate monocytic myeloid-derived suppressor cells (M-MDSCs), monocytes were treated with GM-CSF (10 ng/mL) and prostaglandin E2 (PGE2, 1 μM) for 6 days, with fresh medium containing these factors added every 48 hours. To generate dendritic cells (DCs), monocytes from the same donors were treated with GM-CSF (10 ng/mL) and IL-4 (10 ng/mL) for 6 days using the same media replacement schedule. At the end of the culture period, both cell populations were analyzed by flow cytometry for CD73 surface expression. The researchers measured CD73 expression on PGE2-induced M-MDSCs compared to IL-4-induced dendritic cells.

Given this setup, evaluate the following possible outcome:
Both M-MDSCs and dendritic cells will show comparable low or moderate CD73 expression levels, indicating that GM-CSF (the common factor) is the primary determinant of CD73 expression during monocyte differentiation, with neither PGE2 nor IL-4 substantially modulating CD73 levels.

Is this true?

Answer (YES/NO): NO